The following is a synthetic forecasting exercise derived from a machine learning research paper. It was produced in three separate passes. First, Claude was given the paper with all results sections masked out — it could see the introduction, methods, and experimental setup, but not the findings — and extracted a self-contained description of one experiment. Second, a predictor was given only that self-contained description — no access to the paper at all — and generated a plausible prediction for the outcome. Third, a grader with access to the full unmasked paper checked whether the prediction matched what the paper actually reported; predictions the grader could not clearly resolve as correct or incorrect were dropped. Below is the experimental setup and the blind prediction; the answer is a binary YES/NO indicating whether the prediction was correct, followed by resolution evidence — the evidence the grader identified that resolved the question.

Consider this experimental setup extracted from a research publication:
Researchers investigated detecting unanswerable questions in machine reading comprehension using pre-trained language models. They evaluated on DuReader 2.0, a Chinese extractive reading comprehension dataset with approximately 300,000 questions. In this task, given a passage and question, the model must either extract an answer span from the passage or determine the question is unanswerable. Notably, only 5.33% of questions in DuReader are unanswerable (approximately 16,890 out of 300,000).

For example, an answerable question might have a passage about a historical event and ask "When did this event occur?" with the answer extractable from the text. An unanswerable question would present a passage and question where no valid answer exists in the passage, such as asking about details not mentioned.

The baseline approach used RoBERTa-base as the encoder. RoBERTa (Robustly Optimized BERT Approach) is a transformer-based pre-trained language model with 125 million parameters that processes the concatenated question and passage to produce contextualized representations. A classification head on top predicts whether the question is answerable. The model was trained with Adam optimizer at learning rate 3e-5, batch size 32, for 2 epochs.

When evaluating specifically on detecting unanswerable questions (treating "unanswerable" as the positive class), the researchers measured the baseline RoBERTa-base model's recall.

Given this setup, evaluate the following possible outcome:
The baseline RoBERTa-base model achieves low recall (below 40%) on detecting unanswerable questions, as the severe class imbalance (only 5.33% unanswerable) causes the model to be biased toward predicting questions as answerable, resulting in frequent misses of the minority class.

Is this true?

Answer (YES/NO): YES